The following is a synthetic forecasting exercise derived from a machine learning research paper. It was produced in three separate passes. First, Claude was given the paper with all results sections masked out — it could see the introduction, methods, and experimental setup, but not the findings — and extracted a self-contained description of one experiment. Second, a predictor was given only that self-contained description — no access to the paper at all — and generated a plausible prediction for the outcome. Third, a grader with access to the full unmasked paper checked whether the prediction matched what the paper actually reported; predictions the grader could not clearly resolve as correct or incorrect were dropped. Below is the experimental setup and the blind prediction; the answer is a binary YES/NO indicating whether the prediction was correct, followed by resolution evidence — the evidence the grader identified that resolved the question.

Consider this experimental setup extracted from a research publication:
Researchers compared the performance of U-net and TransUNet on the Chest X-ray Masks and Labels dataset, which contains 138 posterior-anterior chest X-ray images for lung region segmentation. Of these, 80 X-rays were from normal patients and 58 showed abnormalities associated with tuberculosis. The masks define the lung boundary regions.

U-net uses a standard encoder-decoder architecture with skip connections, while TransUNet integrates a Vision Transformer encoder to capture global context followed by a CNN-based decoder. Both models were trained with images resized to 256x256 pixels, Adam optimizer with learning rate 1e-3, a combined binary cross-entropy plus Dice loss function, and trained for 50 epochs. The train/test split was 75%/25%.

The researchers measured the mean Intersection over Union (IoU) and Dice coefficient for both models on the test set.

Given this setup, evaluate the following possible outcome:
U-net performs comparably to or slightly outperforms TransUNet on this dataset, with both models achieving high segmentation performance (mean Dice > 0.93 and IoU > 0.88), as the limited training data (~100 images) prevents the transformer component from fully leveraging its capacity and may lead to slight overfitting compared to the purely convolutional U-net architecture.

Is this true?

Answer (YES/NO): YES